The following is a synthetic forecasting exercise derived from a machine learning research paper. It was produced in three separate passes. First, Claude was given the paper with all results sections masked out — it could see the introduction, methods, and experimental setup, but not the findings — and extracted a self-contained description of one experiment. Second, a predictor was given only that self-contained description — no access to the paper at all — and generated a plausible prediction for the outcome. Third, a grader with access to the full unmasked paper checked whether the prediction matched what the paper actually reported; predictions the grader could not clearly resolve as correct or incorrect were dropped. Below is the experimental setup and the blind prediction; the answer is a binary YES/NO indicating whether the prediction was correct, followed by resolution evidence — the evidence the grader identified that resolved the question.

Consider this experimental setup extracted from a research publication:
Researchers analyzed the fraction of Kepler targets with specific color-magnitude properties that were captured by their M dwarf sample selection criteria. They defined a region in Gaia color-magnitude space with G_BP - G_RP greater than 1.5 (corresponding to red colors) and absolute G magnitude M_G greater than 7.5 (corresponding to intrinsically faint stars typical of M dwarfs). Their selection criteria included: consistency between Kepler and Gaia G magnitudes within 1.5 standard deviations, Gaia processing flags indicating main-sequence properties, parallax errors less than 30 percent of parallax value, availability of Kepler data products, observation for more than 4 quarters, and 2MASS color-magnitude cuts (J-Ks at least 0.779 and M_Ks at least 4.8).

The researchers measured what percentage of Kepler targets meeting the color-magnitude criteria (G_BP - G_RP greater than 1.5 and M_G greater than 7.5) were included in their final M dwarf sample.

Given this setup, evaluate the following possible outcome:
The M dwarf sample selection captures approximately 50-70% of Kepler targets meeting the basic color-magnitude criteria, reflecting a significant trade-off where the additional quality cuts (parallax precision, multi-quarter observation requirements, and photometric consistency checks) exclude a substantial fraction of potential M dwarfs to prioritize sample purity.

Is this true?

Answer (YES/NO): YES